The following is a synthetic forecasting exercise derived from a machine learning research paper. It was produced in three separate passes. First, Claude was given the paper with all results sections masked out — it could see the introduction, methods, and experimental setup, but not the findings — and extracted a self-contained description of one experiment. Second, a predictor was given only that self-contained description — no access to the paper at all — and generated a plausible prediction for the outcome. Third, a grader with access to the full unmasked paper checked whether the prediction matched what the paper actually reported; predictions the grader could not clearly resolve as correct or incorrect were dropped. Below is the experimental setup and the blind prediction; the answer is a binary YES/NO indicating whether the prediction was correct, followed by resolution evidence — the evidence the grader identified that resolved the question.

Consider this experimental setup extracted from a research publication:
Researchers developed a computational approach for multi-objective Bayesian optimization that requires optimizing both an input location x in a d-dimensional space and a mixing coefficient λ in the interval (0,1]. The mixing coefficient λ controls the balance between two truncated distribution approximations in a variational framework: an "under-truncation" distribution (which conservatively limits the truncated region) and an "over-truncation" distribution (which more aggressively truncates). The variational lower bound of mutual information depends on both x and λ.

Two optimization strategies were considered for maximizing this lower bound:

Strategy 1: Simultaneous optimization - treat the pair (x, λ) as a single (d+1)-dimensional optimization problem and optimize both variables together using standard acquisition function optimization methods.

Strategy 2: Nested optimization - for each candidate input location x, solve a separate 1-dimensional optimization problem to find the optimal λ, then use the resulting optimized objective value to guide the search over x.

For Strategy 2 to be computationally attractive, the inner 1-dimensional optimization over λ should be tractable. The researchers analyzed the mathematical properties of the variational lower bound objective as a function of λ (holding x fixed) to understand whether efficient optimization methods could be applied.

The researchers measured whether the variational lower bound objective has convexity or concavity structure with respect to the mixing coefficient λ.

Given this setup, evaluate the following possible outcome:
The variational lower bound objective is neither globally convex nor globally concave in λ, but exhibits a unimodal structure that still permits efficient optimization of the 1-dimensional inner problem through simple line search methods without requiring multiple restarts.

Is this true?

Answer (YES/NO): NO